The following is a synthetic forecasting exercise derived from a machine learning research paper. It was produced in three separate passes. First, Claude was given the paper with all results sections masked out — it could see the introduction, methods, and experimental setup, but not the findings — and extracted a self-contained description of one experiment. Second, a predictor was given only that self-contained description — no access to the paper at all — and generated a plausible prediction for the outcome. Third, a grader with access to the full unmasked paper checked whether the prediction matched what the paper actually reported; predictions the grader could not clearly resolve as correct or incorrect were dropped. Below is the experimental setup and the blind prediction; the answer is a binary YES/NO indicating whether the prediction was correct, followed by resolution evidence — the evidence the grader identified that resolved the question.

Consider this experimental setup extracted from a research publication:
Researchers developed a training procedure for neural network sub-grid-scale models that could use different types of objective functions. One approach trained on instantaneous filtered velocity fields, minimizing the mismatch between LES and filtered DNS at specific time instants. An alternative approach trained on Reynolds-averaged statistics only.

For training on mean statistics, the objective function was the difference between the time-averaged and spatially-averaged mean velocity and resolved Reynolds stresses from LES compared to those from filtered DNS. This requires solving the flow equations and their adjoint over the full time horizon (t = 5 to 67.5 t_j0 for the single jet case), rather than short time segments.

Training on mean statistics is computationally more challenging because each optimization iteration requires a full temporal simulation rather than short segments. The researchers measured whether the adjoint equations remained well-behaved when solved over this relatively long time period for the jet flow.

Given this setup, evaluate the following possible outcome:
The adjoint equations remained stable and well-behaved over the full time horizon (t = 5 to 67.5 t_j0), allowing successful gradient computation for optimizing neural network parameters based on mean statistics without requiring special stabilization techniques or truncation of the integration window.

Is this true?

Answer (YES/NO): YES